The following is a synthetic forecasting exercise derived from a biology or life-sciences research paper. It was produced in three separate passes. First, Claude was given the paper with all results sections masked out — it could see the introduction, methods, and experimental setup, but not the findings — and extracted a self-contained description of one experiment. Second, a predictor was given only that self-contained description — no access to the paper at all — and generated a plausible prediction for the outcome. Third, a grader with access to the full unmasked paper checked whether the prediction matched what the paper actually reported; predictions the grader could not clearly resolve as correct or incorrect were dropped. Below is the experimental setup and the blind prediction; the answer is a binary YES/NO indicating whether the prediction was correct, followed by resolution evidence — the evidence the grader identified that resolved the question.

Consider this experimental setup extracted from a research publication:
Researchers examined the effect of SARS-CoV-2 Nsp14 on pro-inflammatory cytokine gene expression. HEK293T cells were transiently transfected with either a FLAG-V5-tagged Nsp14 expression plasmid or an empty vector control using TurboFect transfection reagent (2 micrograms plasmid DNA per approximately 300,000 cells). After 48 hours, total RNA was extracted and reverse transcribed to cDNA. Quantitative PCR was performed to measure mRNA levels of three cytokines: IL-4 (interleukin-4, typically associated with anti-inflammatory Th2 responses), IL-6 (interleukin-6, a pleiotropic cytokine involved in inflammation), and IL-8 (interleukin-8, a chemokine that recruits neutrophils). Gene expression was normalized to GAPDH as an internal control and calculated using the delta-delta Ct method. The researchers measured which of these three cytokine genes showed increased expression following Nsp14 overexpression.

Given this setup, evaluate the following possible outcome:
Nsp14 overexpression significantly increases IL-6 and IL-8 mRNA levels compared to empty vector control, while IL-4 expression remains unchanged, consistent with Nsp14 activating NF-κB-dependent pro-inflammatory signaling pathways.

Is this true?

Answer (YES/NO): YES